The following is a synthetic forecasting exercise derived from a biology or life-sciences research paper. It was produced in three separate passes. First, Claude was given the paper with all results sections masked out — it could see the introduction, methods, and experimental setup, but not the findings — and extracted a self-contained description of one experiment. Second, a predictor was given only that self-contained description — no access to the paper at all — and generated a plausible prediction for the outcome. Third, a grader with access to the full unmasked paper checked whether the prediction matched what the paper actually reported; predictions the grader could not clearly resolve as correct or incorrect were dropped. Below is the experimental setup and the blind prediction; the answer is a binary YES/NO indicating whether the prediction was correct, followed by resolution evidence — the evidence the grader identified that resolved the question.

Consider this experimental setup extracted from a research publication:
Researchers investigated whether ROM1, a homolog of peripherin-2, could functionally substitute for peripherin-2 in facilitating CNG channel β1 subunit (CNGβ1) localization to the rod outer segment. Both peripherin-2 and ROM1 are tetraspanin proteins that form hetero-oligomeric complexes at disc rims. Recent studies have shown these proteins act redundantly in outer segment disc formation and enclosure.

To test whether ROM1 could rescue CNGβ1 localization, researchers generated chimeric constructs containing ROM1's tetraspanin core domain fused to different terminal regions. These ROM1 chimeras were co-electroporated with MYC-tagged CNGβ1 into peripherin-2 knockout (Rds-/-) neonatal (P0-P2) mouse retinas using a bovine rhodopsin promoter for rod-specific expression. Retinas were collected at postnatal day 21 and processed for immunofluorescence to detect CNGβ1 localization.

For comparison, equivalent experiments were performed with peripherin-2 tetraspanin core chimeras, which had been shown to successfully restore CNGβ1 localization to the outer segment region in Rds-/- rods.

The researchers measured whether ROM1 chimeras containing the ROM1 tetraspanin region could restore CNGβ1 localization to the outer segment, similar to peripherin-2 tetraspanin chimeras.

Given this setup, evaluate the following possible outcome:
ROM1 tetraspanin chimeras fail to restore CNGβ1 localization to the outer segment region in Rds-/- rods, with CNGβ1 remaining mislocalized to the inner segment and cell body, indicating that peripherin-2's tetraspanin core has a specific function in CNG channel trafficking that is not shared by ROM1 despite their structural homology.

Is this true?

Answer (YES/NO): NO